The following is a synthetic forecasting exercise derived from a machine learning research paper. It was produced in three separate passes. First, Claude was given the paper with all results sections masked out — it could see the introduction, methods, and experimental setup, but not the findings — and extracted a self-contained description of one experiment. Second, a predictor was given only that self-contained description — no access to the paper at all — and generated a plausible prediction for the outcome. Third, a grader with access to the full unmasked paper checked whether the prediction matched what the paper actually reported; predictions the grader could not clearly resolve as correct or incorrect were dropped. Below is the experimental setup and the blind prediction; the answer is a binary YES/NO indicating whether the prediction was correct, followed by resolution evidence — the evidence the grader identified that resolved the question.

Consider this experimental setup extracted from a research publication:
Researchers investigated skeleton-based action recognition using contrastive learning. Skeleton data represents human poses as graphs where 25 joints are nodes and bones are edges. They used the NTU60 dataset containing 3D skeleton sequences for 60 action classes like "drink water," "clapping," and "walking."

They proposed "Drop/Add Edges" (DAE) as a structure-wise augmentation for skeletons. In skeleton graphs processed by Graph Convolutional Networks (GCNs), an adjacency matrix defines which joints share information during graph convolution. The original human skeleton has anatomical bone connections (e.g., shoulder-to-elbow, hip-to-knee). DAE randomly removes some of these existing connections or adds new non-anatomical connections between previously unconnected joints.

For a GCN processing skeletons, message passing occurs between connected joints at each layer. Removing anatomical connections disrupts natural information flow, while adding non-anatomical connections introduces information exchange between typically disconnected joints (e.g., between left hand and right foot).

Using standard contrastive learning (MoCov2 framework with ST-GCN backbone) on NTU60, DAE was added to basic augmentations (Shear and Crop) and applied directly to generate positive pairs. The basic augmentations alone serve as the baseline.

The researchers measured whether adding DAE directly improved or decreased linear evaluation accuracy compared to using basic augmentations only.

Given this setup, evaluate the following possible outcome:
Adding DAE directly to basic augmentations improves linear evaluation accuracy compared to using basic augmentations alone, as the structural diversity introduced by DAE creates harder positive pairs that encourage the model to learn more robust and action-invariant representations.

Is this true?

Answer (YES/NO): NO